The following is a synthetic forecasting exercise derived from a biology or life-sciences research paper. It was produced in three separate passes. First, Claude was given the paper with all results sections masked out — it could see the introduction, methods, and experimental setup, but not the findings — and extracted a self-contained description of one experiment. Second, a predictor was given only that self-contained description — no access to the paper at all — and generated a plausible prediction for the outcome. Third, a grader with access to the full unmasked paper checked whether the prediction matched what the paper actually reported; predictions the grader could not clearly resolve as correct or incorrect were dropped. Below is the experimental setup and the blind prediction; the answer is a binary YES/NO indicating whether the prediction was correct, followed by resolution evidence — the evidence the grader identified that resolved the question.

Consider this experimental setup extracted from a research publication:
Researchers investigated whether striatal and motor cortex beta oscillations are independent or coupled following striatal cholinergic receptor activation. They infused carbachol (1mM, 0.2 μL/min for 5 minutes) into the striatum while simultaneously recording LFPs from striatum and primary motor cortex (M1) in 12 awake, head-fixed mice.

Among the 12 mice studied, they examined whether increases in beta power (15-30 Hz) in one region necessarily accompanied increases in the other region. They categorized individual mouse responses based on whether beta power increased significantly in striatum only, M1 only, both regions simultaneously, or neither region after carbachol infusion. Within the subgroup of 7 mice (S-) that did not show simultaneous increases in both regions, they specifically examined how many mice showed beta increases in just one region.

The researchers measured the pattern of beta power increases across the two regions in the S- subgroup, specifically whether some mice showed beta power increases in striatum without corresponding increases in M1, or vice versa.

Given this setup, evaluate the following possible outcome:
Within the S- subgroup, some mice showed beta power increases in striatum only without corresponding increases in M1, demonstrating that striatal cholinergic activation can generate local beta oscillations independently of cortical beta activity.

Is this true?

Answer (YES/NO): YES